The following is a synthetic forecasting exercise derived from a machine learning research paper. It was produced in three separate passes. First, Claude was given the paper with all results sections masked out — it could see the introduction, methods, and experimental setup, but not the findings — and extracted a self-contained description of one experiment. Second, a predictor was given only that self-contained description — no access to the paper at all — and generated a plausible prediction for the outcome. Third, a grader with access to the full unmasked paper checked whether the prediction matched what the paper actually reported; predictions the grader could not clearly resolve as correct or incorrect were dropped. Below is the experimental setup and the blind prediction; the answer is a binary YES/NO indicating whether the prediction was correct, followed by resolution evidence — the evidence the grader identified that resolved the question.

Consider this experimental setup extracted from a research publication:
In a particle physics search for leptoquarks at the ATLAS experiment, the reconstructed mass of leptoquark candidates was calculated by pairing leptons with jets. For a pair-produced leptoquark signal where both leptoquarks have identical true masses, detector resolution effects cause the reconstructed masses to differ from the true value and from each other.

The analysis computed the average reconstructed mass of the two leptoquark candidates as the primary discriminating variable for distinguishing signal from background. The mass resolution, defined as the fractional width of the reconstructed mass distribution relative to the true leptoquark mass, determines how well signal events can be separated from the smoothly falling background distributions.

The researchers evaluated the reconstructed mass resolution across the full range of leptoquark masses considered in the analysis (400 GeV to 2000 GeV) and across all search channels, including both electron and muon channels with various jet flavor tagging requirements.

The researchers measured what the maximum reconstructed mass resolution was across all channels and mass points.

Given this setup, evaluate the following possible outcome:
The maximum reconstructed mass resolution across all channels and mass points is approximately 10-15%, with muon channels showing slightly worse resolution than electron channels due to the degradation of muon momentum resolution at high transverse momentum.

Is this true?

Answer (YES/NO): NO